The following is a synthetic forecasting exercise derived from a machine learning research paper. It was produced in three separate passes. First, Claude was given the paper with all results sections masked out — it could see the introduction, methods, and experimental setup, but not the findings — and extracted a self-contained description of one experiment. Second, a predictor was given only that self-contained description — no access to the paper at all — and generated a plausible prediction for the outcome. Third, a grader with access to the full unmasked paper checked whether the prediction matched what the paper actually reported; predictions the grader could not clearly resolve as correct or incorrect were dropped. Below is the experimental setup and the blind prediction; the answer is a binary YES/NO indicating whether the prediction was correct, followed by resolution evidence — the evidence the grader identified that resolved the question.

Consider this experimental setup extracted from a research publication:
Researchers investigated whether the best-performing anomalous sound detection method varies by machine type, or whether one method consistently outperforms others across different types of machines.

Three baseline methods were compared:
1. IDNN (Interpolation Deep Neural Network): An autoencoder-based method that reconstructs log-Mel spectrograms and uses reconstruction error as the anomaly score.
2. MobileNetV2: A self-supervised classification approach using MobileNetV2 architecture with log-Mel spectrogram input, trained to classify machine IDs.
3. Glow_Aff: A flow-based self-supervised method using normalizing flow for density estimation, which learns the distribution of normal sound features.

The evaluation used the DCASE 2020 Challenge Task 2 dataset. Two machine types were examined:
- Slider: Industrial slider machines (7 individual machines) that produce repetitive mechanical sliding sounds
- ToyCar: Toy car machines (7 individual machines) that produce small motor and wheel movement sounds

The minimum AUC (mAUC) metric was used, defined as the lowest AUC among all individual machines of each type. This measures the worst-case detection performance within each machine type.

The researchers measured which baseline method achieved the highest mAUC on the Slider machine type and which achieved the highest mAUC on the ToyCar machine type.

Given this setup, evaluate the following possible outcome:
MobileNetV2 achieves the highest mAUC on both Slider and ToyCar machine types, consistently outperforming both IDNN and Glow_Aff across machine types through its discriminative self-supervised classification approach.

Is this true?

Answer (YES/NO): NO